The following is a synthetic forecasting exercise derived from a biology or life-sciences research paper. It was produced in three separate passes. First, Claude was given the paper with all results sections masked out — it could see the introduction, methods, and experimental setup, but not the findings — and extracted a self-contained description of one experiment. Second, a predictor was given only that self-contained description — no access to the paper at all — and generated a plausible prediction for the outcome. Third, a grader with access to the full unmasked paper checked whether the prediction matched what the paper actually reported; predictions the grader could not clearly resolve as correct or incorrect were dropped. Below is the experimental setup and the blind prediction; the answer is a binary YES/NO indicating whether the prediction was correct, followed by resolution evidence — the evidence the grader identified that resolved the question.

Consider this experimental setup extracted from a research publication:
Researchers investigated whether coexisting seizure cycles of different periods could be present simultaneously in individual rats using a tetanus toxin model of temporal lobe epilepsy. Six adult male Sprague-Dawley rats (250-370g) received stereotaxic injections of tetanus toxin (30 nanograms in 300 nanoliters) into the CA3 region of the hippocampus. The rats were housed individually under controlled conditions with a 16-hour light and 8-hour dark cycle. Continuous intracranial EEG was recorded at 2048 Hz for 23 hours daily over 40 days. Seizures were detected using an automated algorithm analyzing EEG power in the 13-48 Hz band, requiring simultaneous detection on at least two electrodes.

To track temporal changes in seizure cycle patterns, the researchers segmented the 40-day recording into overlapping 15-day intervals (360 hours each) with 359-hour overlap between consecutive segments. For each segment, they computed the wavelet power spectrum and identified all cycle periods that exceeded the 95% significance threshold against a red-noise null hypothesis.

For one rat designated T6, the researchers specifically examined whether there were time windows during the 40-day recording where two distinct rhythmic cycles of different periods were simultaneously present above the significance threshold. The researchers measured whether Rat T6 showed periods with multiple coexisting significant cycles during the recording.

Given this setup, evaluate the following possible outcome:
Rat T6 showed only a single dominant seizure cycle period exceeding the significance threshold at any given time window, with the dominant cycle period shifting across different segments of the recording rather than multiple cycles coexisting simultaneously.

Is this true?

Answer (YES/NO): NO